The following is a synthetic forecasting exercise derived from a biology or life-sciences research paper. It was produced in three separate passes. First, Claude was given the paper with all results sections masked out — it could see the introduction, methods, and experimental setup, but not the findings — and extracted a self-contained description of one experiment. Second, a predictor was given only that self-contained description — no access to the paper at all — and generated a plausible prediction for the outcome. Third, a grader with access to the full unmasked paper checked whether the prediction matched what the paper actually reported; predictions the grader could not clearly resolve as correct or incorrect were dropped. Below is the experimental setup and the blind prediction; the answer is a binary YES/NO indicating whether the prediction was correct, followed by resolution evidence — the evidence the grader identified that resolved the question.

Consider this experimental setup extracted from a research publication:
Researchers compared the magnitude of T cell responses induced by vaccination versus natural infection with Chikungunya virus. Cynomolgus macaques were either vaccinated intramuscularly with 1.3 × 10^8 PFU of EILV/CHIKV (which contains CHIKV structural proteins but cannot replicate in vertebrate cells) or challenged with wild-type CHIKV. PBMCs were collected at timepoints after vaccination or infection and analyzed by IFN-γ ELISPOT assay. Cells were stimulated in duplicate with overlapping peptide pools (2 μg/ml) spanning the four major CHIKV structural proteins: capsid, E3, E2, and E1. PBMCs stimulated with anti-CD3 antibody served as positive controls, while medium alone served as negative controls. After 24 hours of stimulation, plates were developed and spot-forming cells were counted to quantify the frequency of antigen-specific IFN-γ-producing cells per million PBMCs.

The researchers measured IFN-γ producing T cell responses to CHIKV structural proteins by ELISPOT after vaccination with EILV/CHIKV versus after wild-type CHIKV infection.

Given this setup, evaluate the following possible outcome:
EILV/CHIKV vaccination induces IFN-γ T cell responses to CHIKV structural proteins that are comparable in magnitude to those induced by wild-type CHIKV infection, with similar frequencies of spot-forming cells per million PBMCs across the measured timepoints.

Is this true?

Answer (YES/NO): NO